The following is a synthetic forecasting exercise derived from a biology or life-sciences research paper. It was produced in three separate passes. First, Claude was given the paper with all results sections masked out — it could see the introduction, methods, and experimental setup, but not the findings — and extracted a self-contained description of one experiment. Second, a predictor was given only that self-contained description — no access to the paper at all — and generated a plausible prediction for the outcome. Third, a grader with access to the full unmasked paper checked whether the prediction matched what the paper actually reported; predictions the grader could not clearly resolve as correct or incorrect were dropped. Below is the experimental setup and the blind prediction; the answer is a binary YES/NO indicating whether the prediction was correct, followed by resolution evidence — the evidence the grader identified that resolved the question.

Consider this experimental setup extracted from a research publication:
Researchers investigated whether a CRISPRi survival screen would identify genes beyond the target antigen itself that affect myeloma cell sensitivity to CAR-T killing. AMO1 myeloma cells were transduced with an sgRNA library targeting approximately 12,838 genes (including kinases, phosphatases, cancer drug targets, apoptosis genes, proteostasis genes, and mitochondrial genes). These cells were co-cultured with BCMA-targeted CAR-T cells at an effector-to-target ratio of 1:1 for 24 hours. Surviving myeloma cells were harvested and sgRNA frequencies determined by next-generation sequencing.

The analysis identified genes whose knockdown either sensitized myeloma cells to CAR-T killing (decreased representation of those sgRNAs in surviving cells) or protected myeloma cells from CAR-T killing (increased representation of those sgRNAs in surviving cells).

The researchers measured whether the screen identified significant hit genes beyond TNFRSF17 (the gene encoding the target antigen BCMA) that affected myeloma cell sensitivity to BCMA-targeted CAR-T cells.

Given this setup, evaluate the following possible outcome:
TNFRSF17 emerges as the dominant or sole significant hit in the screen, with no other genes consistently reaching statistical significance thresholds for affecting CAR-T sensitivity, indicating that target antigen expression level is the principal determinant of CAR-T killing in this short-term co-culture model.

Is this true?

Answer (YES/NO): NO